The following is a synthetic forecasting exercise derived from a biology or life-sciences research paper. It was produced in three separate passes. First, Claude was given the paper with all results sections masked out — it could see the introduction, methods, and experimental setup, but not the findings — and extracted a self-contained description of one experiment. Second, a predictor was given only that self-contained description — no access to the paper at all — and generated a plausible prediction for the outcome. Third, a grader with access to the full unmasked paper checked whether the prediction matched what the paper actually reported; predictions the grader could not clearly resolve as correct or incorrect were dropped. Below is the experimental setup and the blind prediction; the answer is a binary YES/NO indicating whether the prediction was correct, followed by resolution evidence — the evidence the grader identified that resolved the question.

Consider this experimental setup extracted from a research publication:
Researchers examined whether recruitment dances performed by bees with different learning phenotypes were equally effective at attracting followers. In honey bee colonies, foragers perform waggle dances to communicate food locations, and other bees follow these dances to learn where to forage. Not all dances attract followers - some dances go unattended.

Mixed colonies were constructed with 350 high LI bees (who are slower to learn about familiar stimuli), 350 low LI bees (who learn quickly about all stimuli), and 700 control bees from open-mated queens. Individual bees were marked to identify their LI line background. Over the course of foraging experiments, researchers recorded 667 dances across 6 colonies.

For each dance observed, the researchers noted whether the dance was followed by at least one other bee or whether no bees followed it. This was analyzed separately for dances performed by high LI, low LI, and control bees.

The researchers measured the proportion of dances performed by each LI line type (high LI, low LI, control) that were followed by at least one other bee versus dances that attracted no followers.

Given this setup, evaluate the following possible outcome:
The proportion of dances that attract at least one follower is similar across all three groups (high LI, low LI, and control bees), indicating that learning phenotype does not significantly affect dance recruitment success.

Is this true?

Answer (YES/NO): NO